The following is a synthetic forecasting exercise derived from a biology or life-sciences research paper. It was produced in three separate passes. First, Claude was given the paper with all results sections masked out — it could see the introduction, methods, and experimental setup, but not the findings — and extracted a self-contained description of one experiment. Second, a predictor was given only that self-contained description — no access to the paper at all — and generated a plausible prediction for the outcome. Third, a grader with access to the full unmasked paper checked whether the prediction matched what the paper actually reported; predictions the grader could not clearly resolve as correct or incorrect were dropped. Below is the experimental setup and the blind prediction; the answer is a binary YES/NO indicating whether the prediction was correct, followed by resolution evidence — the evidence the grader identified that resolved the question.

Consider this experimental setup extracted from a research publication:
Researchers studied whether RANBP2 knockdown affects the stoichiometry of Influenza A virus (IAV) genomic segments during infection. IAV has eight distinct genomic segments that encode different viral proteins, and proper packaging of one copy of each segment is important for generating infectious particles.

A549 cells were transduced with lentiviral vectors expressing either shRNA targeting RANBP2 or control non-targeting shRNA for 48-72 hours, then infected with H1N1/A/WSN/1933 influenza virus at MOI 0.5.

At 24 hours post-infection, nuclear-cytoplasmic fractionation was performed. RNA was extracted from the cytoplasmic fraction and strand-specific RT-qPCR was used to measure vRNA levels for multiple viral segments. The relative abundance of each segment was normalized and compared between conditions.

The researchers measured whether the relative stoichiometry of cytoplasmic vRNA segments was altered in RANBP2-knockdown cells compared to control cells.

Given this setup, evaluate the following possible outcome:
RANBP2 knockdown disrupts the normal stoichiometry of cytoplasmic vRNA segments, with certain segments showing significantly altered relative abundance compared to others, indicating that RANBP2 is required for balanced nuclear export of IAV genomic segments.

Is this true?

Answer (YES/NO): YES